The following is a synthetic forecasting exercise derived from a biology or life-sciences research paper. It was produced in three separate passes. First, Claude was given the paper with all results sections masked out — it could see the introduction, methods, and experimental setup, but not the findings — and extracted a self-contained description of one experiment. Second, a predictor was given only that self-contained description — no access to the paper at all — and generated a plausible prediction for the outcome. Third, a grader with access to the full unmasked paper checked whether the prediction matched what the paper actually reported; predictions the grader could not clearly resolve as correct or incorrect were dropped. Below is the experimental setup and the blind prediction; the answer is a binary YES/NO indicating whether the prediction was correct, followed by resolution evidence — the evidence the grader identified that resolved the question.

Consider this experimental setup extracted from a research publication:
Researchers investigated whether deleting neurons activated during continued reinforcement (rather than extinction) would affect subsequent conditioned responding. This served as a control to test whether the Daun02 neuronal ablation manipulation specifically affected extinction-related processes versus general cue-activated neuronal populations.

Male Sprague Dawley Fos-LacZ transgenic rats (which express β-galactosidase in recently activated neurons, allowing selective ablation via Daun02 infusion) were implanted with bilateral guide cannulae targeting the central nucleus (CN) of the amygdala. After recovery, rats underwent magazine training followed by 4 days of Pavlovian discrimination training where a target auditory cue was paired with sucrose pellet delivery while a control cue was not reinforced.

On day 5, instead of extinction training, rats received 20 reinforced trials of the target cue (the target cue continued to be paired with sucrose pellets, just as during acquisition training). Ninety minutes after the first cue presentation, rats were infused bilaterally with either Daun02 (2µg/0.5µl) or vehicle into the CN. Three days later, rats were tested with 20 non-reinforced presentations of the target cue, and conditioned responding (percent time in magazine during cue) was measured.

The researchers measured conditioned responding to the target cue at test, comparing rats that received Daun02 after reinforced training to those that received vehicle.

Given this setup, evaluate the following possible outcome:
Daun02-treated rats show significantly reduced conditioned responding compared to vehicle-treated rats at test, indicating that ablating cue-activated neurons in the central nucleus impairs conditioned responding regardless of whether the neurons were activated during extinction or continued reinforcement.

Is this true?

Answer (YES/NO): NO